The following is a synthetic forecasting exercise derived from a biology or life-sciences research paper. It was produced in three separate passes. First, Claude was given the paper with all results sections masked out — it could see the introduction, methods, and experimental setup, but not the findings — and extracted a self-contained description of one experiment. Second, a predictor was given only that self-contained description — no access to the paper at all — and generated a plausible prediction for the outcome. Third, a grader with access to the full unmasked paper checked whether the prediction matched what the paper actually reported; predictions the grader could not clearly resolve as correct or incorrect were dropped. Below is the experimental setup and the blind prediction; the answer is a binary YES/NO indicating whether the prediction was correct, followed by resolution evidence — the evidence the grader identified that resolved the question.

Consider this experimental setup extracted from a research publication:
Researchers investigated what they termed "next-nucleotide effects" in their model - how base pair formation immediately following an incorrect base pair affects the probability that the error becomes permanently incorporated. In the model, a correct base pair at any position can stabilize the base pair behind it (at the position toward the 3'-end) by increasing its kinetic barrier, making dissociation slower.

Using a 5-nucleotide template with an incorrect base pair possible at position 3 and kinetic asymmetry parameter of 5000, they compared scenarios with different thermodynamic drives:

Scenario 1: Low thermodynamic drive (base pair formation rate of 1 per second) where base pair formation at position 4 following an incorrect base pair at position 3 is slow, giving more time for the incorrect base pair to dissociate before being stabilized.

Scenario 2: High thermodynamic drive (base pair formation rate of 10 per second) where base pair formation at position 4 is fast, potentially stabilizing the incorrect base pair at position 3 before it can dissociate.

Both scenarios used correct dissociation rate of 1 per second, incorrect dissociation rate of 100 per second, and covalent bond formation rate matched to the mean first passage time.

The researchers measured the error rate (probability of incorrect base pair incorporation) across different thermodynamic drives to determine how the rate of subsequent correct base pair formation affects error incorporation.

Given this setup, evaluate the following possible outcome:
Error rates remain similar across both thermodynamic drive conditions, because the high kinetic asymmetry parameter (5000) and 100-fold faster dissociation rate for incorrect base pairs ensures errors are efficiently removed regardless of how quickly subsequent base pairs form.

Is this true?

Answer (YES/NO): NO